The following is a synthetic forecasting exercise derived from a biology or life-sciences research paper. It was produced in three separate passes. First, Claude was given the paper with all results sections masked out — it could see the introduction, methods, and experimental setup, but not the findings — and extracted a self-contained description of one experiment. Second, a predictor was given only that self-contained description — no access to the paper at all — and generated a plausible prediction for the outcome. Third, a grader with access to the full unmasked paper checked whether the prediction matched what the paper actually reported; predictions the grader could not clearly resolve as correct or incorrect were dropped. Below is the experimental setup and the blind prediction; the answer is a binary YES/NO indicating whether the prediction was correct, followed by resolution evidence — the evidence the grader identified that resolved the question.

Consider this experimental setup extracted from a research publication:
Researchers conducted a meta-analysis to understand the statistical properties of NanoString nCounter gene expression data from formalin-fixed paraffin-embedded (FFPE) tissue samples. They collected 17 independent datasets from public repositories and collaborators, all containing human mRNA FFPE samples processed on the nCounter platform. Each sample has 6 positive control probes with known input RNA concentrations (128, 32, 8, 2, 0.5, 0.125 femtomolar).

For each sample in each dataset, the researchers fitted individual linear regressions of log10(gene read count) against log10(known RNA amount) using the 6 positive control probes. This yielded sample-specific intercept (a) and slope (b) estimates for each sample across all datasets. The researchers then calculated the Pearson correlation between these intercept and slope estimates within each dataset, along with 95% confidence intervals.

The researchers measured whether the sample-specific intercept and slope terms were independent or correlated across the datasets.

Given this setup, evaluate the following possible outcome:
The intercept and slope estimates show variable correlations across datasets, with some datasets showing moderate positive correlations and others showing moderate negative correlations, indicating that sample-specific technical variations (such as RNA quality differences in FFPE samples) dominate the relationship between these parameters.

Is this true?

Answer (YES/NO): NO